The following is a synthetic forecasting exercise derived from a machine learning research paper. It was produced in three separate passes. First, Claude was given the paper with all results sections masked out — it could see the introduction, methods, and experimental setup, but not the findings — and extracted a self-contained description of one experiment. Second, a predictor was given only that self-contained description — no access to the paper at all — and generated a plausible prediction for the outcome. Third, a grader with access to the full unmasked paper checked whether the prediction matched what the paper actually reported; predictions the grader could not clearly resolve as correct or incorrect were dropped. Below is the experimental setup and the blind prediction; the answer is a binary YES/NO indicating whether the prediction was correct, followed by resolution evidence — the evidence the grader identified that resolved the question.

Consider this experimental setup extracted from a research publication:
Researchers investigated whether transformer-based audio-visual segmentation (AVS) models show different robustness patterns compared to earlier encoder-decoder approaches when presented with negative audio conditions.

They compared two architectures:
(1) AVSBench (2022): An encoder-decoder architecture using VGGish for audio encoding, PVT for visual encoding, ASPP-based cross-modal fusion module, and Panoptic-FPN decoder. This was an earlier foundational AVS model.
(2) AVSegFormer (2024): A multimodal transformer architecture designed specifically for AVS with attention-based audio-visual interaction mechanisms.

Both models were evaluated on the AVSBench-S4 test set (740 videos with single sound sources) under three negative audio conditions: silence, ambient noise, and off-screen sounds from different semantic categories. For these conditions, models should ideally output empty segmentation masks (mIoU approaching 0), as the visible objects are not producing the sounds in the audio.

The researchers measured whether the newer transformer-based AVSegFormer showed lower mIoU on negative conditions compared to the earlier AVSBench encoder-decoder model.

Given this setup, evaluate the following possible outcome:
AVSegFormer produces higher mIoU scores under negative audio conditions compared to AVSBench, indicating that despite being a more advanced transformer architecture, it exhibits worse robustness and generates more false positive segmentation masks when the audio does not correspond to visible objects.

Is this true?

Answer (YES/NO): YES